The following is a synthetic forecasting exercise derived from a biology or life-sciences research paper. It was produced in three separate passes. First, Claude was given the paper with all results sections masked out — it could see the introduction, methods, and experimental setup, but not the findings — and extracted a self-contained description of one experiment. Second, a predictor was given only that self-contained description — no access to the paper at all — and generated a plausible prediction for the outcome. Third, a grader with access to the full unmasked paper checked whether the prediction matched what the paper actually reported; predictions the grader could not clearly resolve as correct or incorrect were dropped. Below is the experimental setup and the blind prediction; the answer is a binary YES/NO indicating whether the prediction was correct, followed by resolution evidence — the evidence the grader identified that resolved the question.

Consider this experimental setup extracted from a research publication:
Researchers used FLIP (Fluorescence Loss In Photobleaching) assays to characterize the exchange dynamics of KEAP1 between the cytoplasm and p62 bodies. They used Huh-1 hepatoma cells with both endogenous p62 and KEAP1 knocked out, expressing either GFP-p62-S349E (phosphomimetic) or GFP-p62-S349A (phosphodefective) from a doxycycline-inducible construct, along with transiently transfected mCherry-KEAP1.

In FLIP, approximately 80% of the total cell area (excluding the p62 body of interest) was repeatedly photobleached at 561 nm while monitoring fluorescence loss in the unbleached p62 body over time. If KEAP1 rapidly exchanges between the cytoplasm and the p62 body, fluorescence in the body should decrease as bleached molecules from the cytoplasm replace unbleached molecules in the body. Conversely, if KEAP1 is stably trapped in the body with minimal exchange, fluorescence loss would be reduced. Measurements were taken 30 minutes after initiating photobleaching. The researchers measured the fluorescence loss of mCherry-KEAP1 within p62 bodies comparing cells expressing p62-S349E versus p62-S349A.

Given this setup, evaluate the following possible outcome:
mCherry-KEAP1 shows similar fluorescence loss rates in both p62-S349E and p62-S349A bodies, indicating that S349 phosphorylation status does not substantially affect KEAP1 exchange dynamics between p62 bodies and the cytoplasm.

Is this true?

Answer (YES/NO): NO